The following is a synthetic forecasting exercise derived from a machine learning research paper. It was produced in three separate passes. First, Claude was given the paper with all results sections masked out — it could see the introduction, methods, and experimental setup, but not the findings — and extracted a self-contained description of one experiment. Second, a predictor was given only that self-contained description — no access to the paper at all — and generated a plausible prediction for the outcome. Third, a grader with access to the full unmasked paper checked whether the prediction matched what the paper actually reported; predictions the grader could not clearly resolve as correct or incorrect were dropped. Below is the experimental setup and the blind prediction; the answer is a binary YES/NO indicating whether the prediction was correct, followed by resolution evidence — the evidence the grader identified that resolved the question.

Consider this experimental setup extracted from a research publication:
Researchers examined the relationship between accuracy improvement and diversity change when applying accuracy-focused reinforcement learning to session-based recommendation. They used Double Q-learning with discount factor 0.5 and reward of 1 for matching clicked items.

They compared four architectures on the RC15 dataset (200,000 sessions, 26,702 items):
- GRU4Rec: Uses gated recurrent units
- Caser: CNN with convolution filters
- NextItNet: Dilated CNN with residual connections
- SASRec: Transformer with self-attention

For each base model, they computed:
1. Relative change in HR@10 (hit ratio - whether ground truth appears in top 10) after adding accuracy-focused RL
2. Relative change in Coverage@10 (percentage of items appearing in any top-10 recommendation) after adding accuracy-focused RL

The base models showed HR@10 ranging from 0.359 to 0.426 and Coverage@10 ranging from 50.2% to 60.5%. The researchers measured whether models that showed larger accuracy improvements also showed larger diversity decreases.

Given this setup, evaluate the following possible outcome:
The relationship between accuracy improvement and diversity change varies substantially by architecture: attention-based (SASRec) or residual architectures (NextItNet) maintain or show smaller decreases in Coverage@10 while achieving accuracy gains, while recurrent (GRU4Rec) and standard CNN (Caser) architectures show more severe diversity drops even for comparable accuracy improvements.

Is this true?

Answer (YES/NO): NO